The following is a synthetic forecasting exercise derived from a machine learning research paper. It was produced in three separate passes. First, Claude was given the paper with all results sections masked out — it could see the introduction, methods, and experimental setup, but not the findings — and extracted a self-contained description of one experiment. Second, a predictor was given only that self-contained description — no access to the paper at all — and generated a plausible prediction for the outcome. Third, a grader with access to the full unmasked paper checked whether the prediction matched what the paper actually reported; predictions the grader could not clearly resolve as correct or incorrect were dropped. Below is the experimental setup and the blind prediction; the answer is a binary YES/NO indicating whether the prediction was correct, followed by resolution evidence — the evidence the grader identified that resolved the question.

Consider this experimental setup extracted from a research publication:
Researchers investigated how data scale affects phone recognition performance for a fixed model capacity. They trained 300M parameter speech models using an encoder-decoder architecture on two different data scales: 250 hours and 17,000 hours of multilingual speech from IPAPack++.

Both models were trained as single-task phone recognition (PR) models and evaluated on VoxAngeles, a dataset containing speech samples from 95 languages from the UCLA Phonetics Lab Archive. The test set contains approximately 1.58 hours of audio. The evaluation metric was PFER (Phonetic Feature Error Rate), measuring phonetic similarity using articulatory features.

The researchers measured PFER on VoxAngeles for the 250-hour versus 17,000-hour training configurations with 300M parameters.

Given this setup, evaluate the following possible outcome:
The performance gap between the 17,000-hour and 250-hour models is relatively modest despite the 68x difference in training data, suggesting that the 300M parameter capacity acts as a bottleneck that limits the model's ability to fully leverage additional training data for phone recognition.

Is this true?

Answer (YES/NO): YES